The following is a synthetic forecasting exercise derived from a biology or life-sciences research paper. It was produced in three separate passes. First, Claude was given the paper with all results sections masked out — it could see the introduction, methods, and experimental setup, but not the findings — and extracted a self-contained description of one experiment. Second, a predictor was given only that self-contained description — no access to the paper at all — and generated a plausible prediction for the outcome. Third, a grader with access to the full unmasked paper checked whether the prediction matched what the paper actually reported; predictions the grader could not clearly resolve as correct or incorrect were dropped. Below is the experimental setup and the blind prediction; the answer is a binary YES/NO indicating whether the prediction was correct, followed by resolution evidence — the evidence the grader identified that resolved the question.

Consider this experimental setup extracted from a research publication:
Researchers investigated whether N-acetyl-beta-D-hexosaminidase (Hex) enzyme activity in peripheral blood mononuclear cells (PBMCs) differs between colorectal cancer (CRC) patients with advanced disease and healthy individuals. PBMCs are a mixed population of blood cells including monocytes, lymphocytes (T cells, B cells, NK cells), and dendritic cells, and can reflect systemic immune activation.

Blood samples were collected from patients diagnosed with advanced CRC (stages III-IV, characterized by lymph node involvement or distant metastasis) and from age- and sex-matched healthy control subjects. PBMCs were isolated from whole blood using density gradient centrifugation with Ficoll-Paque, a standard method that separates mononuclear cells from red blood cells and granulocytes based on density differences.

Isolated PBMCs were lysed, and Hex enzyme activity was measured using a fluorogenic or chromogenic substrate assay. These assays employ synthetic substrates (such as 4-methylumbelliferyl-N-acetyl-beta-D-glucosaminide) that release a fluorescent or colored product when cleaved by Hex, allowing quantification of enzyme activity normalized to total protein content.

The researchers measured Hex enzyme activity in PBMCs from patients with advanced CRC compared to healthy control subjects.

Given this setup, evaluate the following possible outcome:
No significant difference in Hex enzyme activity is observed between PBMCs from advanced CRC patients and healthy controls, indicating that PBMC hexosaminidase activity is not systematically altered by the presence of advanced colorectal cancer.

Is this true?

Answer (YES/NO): NO